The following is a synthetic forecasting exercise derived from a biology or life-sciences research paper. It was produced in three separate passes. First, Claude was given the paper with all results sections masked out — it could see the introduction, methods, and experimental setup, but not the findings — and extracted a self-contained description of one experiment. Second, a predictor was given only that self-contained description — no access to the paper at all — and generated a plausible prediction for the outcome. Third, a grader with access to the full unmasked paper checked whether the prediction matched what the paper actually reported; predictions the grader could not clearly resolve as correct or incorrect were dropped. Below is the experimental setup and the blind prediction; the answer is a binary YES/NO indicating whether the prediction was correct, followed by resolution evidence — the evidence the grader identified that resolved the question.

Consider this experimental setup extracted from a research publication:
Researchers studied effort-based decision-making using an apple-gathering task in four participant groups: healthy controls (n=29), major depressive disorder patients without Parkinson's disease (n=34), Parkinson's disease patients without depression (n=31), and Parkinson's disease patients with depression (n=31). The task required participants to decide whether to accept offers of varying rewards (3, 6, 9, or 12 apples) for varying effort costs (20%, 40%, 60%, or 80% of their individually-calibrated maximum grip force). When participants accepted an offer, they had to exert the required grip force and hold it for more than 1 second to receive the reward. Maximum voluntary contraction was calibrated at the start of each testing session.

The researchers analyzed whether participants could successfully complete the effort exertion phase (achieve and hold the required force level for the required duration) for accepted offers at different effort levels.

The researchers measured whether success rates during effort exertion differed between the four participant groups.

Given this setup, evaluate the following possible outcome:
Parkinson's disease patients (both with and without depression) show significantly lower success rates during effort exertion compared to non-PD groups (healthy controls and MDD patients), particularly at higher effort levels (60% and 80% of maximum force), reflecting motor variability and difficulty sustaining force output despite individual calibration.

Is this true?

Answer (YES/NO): NO